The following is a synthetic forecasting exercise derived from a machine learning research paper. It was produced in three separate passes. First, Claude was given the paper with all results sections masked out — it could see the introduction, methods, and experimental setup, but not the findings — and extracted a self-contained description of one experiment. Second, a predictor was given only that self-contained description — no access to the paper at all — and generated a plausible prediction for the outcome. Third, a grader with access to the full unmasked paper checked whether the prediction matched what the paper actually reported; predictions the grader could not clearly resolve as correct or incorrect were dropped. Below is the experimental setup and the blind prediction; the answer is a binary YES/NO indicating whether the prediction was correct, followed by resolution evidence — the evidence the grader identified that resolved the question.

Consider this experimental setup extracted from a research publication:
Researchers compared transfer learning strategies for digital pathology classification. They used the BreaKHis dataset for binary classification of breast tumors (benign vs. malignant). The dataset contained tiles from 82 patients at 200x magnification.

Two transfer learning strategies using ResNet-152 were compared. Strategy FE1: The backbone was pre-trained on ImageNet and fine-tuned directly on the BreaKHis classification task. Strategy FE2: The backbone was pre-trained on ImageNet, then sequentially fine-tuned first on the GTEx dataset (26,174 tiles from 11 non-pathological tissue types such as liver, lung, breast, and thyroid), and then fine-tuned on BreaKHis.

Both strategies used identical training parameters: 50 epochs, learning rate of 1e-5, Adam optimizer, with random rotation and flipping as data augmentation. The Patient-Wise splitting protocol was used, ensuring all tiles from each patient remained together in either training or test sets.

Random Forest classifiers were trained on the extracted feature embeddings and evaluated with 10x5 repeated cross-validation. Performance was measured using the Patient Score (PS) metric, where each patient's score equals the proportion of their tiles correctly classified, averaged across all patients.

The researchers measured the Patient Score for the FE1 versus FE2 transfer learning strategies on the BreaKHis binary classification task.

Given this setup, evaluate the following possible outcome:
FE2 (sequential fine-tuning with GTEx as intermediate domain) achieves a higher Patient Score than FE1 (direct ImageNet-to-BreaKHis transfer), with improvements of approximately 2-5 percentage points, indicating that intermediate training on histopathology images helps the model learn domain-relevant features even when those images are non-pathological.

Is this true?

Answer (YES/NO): NO